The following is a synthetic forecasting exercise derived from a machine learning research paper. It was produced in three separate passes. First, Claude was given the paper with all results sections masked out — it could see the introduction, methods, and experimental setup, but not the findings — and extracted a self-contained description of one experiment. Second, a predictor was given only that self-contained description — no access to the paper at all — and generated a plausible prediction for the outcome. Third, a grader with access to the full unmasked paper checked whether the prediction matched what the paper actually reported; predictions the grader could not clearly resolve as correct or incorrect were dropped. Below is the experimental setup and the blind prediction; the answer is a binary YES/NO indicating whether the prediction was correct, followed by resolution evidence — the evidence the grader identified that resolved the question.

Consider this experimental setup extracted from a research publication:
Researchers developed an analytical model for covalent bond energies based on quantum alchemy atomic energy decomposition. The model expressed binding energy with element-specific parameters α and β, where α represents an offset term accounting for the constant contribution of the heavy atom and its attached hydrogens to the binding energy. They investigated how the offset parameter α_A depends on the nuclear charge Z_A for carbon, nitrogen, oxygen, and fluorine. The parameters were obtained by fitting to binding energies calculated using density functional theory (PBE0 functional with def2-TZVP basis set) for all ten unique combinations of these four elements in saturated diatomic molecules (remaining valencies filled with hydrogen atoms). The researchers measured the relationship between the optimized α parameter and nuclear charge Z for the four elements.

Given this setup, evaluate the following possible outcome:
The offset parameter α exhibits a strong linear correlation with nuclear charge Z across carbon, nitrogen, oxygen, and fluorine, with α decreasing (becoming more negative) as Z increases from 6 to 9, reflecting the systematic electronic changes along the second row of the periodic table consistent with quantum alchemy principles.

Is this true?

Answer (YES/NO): NO